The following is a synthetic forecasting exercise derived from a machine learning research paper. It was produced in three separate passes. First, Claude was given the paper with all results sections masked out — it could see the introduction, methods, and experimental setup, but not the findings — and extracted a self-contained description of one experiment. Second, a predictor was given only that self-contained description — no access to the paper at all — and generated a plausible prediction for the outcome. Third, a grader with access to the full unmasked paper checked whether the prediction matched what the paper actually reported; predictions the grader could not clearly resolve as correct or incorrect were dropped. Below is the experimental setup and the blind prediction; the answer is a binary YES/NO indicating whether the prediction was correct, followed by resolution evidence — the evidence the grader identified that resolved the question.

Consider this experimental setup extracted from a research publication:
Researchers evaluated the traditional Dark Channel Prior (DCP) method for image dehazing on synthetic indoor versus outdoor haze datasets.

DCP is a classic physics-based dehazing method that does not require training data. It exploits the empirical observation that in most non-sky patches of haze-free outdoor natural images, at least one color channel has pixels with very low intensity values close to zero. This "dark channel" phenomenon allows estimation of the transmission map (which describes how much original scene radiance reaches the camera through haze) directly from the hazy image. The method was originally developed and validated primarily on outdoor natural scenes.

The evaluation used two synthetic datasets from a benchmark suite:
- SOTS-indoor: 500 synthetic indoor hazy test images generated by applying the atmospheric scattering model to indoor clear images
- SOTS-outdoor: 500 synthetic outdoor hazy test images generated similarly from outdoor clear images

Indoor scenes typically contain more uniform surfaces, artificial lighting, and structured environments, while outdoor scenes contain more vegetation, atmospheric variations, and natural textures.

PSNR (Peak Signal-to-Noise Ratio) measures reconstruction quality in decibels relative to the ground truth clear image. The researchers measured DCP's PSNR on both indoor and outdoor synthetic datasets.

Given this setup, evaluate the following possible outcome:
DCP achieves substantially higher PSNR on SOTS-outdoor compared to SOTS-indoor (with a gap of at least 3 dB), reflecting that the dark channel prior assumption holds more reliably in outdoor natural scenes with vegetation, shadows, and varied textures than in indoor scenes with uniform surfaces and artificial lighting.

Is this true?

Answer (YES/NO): YES